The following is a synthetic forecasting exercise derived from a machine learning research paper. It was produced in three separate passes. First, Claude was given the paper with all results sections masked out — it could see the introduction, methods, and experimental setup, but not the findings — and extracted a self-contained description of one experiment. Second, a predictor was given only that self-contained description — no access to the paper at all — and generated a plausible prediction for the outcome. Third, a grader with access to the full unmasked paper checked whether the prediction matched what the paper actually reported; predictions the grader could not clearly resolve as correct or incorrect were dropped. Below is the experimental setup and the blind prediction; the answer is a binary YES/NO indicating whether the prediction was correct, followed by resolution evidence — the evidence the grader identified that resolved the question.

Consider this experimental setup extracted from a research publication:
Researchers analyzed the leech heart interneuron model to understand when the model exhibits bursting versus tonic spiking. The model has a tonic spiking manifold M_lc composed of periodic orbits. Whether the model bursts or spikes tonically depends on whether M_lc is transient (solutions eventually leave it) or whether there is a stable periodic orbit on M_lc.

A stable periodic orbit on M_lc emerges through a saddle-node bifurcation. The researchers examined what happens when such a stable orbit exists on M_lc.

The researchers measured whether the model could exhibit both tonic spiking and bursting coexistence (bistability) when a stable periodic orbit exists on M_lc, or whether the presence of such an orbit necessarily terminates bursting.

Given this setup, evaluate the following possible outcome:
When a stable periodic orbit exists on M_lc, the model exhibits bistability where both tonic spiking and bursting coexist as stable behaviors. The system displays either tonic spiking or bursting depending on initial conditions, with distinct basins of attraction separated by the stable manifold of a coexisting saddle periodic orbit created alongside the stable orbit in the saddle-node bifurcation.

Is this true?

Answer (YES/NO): NO